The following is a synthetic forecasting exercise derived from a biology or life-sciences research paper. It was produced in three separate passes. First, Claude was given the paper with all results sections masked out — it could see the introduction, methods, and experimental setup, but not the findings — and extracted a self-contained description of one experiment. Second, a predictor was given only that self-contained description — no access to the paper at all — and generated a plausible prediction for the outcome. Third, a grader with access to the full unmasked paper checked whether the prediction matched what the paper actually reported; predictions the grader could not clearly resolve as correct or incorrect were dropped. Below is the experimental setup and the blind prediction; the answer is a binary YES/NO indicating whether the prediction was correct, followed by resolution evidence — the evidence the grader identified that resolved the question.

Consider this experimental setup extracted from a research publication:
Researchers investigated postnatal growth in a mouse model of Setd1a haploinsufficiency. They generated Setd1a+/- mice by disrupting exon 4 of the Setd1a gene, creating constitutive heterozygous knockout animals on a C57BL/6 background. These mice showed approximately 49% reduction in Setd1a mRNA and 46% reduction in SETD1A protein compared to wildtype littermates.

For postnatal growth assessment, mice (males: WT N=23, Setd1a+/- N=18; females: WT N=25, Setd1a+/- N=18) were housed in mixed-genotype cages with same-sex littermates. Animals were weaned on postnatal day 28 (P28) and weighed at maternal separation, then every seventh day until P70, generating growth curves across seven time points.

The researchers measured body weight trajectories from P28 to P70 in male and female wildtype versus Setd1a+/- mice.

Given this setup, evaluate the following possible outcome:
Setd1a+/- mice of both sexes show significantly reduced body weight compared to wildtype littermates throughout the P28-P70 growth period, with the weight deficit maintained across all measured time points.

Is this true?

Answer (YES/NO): NO